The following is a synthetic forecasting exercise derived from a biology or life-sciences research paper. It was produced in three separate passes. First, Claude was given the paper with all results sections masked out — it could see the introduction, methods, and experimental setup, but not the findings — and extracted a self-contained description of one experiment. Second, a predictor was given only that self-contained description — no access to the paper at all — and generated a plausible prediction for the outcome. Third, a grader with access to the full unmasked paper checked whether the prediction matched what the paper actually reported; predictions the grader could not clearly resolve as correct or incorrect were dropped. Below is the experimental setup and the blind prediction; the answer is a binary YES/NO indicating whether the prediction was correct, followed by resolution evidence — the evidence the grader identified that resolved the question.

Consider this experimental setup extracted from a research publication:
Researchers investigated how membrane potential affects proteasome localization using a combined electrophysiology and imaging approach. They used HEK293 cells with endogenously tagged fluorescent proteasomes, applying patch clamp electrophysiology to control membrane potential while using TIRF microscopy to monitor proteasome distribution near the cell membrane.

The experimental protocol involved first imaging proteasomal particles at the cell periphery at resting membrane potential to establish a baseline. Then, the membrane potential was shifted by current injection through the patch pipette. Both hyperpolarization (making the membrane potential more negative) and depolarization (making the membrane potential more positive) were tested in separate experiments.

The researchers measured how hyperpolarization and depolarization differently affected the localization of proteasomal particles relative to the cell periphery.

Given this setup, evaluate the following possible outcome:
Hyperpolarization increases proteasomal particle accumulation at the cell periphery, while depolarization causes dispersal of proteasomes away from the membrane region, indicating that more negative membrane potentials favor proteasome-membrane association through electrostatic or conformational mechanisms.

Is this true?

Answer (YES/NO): YES